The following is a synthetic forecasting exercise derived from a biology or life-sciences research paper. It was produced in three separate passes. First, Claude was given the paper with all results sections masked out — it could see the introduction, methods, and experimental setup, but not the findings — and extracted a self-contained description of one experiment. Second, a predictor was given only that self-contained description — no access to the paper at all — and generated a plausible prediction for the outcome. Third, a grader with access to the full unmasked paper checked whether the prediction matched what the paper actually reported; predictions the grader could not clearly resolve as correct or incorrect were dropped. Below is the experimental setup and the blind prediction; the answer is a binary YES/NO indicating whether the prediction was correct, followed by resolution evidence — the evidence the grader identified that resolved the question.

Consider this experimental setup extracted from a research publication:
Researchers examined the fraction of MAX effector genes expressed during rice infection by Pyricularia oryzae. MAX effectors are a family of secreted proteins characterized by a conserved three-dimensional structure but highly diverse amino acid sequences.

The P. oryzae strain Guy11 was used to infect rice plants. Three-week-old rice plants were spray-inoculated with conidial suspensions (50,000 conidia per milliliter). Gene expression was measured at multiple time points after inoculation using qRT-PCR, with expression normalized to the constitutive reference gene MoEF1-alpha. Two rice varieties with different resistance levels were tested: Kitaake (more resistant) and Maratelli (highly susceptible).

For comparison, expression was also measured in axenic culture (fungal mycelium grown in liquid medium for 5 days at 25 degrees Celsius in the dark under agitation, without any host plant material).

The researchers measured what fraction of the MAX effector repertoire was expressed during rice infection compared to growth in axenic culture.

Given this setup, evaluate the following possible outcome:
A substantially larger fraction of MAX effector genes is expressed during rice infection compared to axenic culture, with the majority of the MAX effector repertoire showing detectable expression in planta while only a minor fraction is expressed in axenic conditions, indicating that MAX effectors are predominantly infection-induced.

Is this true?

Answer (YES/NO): YES